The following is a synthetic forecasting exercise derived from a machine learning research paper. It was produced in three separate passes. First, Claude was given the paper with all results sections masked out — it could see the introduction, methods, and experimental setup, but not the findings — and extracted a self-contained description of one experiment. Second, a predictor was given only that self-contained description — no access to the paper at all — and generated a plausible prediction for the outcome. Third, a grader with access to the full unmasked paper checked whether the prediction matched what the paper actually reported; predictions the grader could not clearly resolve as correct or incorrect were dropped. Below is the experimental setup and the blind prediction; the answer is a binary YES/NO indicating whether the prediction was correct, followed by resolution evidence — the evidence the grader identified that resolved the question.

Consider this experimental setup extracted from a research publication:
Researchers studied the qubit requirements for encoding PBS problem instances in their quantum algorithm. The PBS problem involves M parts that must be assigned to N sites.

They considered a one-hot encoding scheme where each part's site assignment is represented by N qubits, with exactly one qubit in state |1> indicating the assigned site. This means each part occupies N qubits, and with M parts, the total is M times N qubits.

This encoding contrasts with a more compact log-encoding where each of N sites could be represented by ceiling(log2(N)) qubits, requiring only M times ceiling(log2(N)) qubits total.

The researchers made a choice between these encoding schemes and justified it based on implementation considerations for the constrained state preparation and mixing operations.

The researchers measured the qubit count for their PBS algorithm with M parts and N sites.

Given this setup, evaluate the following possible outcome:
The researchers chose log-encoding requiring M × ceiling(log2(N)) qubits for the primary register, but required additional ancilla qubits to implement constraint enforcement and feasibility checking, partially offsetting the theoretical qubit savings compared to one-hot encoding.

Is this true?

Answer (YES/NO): NO